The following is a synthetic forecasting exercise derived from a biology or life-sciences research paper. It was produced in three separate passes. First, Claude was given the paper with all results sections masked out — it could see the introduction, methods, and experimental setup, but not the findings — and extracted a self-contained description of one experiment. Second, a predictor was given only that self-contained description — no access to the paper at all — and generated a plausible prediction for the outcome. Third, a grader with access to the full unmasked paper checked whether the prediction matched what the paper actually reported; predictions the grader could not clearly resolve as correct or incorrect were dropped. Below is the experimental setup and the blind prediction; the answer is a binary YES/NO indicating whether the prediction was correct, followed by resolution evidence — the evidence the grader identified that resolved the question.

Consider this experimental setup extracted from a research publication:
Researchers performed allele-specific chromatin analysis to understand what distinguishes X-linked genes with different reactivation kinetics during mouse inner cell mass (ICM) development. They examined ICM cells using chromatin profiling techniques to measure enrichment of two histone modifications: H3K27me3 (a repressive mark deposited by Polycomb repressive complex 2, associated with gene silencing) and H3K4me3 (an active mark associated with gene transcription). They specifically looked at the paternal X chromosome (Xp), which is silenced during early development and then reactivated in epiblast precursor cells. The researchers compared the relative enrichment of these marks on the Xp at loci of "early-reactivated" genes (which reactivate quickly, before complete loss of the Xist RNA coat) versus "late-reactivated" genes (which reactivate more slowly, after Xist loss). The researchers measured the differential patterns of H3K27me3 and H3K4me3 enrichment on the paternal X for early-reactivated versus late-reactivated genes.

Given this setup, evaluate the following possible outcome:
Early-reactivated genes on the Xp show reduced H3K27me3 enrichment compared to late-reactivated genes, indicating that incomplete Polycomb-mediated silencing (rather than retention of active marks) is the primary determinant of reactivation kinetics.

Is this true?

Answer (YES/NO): NO